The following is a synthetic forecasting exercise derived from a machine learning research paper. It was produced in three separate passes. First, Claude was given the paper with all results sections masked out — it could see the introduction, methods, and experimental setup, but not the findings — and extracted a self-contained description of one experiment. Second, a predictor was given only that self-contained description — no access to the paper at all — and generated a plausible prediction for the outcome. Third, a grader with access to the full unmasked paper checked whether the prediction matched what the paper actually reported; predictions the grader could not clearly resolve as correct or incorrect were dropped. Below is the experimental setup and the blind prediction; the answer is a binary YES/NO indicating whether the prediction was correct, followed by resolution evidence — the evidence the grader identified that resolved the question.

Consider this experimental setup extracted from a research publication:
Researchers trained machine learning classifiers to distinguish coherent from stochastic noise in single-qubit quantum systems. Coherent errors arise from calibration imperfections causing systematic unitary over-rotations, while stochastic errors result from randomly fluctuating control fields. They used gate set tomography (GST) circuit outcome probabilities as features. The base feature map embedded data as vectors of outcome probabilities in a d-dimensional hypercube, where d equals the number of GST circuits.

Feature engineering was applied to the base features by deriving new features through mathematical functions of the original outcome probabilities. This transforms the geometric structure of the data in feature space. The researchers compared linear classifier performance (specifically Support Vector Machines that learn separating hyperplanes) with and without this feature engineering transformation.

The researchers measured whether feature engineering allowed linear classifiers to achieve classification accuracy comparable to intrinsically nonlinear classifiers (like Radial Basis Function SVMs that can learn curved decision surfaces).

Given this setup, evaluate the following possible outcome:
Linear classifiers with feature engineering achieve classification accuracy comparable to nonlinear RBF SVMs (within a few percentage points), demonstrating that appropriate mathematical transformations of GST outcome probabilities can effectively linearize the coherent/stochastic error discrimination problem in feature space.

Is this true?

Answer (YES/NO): YES